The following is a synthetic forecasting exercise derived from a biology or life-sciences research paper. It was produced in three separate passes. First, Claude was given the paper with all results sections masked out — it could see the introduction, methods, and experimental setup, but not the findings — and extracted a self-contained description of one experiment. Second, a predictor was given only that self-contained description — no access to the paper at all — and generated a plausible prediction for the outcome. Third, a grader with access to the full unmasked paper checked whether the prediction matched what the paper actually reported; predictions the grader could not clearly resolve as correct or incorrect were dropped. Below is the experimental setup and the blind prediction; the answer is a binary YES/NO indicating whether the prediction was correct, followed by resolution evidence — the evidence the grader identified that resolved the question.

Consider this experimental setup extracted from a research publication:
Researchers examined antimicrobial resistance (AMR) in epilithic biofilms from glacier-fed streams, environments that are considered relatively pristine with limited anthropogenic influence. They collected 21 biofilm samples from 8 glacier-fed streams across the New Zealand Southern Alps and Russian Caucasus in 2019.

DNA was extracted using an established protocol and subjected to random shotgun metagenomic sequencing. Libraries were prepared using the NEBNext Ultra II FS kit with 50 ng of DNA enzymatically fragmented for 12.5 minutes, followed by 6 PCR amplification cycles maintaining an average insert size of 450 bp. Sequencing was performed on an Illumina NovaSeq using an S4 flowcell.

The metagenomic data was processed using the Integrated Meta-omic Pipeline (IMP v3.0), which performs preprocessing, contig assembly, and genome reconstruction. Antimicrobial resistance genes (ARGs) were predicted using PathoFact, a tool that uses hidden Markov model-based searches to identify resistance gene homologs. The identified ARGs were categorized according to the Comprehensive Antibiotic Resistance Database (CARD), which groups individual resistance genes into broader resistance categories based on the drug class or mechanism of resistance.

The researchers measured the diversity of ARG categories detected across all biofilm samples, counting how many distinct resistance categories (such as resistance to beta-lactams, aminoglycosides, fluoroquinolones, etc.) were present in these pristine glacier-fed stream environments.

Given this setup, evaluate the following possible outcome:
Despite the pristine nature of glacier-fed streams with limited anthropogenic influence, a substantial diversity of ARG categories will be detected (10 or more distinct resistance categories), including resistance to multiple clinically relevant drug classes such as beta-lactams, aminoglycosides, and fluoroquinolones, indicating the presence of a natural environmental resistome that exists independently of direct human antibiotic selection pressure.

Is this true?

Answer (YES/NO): YES